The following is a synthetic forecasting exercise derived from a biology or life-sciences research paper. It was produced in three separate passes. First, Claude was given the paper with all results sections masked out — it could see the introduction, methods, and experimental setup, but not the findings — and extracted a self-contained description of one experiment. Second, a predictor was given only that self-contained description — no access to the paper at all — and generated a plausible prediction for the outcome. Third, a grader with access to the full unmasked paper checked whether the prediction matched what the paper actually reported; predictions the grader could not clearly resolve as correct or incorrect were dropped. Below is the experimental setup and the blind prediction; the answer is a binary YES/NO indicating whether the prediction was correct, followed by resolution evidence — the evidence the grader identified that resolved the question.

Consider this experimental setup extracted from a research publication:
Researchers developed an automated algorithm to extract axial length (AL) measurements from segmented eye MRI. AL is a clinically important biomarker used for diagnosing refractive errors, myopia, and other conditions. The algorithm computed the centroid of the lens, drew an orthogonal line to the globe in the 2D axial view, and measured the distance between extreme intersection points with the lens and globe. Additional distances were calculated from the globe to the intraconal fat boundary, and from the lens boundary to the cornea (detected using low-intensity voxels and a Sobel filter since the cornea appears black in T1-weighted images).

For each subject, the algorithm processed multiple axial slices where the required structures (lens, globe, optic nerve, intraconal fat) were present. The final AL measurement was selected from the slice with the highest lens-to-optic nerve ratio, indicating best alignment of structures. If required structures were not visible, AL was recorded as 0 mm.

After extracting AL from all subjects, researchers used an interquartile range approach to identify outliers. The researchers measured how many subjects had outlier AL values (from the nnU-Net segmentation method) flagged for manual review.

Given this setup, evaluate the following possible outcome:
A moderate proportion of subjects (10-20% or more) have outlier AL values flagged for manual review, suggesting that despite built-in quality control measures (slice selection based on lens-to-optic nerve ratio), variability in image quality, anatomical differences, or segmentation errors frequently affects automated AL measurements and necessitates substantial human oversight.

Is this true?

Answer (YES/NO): YES